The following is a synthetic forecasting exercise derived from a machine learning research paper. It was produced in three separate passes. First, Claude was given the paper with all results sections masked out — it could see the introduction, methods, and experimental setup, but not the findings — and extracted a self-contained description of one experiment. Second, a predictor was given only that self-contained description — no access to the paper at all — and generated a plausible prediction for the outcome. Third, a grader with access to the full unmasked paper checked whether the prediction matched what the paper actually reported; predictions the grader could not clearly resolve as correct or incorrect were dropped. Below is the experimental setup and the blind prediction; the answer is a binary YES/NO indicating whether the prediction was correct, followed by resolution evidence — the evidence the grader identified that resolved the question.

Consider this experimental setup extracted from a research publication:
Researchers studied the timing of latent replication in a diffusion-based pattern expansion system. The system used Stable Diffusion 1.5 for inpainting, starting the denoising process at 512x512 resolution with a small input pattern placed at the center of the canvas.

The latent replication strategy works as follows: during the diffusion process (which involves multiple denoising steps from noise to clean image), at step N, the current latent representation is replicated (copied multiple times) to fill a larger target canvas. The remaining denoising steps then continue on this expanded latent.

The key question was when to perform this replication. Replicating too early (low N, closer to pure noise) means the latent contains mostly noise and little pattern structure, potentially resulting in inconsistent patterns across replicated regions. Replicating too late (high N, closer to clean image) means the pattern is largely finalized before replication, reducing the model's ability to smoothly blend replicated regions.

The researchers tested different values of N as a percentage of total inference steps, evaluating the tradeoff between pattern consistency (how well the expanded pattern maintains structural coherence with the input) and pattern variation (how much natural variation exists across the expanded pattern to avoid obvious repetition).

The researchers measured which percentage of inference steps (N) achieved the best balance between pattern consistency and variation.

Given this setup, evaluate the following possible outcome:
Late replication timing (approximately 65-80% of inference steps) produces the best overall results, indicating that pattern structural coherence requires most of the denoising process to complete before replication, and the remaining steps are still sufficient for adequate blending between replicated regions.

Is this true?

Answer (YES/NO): NO